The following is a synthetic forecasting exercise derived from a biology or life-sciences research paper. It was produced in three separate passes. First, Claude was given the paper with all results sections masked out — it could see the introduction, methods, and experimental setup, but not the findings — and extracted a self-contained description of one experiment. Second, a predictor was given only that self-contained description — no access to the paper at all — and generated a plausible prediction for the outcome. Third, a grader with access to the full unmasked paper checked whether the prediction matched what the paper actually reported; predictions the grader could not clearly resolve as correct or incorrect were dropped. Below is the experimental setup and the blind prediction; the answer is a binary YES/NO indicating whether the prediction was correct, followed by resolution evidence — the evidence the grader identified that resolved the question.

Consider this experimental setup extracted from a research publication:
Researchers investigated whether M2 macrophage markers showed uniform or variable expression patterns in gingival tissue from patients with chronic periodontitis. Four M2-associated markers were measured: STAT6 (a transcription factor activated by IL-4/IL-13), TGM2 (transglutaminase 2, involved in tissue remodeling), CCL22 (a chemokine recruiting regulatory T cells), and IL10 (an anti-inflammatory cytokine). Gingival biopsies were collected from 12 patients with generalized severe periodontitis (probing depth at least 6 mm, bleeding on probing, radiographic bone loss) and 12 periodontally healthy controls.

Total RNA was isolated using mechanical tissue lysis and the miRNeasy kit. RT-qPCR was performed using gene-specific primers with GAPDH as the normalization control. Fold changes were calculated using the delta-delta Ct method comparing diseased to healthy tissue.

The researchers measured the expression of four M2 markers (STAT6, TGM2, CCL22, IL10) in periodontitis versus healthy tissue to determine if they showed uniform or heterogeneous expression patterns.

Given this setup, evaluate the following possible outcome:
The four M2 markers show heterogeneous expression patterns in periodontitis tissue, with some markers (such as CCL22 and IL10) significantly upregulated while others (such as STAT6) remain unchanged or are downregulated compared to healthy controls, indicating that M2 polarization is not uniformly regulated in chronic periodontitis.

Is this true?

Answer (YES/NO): NO